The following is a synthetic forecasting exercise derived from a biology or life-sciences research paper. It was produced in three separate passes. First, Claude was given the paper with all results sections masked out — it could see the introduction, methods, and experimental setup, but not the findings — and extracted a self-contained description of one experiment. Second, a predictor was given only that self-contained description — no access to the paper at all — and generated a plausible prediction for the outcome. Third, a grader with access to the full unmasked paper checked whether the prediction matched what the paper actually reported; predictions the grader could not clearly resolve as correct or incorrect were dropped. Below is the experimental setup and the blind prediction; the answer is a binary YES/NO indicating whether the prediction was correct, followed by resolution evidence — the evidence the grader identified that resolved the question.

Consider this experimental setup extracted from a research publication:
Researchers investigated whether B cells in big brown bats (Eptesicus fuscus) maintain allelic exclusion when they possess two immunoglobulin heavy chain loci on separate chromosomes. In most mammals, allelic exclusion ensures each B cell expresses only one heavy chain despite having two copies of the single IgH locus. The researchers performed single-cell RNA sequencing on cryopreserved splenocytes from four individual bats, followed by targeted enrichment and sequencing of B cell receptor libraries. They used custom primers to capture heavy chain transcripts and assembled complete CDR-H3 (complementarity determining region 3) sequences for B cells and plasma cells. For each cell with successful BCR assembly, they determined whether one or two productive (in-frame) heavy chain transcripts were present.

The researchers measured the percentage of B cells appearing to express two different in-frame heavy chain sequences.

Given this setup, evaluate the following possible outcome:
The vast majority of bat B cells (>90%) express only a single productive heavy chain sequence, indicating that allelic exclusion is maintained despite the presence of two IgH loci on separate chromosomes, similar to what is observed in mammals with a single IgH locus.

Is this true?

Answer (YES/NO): YES